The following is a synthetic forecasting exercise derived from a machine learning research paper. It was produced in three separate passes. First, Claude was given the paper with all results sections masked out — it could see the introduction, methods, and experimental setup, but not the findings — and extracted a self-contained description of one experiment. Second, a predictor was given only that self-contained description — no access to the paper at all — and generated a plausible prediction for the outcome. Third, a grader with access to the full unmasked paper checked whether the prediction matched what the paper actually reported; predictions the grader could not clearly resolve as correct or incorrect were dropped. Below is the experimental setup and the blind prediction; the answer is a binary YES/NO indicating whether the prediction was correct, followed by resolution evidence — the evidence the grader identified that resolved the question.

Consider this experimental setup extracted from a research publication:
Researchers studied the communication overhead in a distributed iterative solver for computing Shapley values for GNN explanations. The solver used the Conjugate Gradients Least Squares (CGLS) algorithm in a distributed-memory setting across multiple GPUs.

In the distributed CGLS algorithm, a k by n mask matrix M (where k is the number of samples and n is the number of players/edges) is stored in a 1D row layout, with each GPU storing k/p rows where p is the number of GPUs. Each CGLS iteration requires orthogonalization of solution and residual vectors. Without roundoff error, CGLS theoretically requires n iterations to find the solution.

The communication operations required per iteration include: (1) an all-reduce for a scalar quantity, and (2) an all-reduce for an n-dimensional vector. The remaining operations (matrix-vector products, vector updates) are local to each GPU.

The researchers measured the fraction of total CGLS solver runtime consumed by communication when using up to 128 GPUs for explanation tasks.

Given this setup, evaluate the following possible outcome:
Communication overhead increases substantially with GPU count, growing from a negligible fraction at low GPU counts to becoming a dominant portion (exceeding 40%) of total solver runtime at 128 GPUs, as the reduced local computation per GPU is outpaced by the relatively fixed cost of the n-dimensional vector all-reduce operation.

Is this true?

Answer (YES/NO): NO